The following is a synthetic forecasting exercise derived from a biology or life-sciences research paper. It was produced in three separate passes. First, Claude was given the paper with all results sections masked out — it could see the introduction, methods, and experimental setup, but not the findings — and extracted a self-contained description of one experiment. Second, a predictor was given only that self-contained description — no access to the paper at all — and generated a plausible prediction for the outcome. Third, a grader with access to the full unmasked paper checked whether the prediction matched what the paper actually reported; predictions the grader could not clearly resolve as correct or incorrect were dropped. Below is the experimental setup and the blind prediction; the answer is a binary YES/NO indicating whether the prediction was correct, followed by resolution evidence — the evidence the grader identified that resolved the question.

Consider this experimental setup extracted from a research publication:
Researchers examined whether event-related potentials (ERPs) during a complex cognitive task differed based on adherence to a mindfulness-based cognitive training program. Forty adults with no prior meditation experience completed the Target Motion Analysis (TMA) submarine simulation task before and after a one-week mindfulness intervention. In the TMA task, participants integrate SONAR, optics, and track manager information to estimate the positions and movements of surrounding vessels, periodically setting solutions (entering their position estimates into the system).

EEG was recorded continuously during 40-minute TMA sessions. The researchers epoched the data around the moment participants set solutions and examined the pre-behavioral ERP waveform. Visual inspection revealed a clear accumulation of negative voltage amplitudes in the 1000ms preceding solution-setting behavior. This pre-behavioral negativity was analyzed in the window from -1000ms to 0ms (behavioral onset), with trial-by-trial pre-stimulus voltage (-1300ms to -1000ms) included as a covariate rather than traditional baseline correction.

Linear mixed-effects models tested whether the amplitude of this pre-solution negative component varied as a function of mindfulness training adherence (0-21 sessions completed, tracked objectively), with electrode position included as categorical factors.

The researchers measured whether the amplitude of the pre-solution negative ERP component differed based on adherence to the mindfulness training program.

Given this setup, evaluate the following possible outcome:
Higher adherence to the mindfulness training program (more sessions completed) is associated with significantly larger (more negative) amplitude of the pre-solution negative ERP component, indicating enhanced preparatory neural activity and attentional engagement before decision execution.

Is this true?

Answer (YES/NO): NO